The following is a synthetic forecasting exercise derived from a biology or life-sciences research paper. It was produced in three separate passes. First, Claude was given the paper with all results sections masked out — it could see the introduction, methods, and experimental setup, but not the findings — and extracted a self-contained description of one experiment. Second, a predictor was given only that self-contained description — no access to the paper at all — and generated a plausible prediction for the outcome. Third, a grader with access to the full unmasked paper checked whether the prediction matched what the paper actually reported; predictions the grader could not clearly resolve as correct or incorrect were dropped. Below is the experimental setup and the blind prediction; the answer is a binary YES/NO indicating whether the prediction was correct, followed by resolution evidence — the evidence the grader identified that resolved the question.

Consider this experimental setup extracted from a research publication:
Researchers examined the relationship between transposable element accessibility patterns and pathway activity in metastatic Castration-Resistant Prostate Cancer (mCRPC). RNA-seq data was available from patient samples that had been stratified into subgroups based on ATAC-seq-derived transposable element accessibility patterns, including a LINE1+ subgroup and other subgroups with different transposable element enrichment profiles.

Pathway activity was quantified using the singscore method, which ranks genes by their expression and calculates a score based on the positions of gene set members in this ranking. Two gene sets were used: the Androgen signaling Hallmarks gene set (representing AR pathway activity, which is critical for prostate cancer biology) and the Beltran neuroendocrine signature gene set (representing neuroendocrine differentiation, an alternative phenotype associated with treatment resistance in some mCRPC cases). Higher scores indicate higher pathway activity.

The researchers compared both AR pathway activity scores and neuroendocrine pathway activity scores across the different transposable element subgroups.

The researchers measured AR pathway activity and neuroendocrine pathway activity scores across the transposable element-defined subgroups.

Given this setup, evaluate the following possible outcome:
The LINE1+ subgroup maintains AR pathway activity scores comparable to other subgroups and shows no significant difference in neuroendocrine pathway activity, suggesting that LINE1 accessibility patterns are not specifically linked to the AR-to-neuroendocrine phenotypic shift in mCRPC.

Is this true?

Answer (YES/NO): NO